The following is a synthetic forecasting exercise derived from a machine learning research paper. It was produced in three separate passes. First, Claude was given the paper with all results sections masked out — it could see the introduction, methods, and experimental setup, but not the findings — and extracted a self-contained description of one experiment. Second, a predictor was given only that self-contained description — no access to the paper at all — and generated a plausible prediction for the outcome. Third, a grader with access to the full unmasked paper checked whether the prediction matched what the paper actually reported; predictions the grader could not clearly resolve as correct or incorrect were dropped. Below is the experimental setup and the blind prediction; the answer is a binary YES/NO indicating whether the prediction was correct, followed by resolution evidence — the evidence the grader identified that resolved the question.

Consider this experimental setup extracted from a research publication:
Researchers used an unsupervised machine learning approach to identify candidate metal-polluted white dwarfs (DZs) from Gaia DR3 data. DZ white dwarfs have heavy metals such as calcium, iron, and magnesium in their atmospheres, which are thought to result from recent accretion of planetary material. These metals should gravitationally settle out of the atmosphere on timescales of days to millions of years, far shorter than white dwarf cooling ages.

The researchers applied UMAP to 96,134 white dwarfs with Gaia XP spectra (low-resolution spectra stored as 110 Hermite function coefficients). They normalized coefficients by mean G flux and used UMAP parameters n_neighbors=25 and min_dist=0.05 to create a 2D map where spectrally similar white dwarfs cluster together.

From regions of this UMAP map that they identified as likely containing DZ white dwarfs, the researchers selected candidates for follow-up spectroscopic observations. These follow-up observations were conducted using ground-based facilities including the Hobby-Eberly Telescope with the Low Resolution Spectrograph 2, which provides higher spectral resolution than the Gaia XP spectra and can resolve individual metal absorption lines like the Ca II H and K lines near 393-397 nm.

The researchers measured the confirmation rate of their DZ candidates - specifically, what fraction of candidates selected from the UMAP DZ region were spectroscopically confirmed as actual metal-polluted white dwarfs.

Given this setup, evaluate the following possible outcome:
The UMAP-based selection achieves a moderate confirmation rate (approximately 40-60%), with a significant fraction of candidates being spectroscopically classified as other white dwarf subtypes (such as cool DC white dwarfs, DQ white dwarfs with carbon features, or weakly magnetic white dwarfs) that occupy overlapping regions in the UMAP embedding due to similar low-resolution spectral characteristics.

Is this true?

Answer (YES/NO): NO